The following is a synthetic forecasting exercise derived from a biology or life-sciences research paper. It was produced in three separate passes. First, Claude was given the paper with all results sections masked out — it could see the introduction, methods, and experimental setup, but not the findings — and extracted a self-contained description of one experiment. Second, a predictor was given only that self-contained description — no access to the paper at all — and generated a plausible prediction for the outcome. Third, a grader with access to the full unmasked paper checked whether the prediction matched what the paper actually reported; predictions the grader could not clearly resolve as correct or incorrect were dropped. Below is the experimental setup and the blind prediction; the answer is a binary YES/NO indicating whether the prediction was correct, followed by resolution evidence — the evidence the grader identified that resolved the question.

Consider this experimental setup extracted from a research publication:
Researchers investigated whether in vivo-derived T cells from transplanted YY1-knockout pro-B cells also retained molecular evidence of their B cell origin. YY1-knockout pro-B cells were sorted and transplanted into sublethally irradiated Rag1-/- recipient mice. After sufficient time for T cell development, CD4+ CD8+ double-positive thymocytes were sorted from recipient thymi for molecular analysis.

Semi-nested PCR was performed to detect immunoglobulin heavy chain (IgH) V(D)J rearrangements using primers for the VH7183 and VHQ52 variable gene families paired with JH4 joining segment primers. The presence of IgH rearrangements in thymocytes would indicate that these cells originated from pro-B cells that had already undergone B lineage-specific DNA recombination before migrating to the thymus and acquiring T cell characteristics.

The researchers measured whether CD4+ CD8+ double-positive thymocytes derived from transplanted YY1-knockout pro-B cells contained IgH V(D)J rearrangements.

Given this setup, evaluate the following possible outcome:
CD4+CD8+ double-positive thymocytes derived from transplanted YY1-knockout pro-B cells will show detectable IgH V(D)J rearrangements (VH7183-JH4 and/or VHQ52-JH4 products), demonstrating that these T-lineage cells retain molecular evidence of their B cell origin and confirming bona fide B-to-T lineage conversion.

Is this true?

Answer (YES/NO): YES